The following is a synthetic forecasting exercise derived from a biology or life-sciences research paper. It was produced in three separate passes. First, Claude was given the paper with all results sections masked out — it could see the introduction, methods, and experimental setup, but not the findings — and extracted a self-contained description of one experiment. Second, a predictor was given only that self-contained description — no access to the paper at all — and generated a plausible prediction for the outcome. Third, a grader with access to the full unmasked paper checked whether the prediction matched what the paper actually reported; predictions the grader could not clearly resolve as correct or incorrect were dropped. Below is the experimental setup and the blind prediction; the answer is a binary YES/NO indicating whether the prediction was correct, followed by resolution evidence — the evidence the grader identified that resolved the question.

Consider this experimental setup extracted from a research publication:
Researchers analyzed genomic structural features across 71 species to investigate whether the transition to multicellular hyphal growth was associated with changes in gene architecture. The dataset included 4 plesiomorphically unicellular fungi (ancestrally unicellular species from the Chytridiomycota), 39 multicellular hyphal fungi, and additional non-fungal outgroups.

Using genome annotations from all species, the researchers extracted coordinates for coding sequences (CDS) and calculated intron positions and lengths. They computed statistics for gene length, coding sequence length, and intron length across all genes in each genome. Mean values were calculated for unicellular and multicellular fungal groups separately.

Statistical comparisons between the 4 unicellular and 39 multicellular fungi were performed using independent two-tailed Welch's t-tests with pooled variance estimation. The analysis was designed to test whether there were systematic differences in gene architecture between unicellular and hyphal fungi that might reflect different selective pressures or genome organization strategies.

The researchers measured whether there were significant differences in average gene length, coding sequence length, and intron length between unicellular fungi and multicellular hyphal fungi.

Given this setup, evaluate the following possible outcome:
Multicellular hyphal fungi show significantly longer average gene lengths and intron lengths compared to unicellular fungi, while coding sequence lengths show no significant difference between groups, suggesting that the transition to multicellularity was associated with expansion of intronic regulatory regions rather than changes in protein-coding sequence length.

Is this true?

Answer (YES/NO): NO